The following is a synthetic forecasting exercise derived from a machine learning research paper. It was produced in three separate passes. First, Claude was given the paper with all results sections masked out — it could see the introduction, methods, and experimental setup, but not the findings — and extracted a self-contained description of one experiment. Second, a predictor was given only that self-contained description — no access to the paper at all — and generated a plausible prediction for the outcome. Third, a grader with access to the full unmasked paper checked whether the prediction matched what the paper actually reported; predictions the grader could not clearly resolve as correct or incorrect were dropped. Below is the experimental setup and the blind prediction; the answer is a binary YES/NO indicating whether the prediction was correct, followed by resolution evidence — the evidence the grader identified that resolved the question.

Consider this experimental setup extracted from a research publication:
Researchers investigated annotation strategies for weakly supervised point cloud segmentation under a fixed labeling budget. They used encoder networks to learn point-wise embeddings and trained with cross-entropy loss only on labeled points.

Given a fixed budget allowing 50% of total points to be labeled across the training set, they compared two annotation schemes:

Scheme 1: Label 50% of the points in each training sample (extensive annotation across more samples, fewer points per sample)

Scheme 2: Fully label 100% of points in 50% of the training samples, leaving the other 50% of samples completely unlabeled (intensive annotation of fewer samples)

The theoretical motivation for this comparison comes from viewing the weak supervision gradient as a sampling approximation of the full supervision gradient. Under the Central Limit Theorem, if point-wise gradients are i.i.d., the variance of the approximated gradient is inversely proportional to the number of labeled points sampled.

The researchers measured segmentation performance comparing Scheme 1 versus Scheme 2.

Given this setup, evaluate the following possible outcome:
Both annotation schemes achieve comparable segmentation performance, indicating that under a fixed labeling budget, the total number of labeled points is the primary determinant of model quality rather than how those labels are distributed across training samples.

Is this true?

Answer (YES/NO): NO